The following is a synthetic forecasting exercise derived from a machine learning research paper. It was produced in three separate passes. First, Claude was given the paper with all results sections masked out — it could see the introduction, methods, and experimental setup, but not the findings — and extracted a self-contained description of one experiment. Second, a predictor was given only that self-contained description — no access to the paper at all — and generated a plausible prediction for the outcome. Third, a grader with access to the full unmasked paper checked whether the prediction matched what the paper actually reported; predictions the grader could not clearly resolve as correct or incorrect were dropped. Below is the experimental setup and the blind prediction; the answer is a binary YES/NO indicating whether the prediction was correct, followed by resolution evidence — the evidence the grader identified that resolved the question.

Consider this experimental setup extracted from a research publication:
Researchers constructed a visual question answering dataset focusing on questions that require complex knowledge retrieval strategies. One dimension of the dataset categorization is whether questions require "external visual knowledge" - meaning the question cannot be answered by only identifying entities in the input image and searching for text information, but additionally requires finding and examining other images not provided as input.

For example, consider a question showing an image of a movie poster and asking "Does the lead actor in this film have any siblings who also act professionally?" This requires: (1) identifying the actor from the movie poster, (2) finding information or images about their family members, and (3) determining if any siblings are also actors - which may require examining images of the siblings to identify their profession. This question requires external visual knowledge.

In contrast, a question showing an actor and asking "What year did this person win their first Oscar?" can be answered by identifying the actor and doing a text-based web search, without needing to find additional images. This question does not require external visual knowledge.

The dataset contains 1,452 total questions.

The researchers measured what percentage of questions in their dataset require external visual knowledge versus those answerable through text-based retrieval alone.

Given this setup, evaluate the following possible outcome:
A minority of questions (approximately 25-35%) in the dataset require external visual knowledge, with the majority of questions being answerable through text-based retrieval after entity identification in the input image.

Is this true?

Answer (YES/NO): NO